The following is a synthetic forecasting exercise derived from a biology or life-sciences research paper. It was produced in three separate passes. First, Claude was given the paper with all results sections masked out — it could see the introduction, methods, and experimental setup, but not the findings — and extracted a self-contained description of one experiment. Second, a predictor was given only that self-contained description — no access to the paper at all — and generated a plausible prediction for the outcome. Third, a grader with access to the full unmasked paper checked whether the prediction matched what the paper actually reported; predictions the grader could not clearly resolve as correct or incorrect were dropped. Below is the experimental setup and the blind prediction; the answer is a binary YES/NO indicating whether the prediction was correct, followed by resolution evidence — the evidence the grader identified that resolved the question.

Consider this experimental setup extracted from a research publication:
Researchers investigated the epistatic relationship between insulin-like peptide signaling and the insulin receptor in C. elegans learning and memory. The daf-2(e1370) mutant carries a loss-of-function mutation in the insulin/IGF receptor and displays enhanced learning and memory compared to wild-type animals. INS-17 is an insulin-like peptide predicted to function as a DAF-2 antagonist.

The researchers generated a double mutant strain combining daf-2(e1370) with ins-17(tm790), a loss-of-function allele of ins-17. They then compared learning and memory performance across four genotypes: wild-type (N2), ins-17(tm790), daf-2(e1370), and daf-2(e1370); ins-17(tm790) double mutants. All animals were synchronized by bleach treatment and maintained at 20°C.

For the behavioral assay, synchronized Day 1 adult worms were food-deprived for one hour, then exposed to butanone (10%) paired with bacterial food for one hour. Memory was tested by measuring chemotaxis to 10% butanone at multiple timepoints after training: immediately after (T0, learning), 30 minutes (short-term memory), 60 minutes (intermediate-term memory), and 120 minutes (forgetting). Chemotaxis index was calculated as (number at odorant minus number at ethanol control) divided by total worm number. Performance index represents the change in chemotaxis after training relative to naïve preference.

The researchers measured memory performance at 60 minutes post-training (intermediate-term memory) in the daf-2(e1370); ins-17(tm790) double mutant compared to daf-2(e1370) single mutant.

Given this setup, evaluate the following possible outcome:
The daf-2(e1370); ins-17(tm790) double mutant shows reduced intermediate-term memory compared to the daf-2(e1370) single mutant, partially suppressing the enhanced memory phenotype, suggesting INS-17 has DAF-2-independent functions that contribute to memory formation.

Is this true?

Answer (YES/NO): NO